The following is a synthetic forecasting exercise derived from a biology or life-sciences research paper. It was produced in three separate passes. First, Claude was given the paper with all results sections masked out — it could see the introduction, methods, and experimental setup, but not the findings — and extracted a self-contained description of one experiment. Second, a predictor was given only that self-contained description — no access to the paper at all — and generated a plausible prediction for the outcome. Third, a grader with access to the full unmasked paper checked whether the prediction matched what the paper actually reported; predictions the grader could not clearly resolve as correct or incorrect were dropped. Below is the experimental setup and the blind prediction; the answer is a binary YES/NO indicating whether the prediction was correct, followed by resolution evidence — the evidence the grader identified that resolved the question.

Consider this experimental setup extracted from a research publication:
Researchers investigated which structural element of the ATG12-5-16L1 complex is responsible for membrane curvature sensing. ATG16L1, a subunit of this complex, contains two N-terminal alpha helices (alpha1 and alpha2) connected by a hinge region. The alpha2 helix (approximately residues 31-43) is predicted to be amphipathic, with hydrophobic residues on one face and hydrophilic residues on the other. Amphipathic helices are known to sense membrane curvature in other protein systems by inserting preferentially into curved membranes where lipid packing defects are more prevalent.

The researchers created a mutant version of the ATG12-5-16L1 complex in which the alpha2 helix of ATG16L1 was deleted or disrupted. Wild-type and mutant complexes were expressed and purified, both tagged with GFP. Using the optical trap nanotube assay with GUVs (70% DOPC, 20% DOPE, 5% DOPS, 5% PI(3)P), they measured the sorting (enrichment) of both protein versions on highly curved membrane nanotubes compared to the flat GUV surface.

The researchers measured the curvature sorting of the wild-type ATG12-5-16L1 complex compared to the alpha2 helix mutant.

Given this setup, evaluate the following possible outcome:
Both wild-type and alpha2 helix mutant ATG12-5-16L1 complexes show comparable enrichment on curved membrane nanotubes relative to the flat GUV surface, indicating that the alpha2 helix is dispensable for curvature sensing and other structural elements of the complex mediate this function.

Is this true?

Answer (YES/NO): NO